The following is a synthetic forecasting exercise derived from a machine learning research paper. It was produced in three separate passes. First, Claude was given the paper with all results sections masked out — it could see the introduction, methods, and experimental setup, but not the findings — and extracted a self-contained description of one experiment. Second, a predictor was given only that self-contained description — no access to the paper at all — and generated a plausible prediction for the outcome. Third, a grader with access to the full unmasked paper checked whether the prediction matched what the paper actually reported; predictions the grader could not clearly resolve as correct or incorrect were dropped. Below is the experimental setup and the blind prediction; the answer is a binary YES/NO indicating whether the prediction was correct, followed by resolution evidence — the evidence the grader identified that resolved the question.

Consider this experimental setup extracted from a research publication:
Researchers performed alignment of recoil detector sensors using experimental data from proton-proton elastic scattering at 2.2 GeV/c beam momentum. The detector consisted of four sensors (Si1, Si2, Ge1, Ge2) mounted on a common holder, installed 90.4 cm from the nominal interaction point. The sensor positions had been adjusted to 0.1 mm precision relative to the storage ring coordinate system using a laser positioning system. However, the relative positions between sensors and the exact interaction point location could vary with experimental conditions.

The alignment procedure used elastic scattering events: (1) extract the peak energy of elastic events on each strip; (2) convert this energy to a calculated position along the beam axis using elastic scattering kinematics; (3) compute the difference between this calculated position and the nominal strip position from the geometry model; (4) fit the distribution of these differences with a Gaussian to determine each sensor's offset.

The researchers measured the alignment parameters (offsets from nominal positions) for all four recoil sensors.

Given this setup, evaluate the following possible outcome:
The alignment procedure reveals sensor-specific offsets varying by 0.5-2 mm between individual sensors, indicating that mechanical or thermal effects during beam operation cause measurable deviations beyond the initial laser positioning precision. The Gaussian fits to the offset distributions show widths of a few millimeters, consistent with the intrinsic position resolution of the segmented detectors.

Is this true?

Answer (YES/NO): NO